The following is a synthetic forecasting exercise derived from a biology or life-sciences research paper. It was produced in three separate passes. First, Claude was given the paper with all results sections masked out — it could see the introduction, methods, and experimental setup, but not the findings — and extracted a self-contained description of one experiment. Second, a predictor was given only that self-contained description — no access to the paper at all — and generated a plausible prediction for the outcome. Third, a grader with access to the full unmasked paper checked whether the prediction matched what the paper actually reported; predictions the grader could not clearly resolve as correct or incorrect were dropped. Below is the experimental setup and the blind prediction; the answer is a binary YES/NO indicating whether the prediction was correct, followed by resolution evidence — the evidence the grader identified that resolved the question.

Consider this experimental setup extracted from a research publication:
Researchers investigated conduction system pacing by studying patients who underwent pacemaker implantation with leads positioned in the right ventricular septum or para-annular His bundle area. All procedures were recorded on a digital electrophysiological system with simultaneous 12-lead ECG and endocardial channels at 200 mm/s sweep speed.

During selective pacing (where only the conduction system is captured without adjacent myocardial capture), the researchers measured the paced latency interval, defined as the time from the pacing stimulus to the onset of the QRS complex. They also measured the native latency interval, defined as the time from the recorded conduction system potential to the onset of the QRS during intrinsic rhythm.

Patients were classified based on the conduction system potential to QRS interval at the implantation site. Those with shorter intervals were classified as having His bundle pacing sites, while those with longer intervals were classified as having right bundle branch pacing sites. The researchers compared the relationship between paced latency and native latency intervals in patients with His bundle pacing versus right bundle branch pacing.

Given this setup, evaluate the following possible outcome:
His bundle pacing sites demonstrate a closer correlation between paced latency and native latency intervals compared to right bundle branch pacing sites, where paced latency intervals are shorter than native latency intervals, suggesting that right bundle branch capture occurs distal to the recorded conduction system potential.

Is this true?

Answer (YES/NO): NO